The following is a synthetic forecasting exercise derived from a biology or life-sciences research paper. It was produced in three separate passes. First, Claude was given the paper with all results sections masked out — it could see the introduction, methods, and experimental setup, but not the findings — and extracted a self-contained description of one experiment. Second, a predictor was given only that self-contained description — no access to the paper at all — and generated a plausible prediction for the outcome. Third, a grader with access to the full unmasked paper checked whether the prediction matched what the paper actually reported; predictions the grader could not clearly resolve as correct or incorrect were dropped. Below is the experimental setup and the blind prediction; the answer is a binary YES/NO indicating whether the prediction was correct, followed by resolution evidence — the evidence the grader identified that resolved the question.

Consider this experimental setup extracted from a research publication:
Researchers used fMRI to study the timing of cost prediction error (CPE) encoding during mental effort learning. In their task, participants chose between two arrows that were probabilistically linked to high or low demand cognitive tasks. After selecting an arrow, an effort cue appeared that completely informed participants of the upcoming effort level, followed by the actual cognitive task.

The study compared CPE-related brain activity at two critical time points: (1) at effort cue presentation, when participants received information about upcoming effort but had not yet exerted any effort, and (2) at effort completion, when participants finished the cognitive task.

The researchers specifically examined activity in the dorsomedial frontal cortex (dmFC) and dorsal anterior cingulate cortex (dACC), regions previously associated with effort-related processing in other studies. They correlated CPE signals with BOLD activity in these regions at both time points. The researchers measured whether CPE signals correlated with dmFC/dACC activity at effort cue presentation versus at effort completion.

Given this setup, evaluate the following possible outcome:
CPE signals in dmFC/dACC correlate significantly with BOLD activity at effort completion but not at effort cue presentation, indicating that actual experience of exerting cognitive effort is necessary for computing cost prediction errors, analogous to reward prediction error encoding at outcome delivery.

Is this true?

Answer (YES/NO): YES